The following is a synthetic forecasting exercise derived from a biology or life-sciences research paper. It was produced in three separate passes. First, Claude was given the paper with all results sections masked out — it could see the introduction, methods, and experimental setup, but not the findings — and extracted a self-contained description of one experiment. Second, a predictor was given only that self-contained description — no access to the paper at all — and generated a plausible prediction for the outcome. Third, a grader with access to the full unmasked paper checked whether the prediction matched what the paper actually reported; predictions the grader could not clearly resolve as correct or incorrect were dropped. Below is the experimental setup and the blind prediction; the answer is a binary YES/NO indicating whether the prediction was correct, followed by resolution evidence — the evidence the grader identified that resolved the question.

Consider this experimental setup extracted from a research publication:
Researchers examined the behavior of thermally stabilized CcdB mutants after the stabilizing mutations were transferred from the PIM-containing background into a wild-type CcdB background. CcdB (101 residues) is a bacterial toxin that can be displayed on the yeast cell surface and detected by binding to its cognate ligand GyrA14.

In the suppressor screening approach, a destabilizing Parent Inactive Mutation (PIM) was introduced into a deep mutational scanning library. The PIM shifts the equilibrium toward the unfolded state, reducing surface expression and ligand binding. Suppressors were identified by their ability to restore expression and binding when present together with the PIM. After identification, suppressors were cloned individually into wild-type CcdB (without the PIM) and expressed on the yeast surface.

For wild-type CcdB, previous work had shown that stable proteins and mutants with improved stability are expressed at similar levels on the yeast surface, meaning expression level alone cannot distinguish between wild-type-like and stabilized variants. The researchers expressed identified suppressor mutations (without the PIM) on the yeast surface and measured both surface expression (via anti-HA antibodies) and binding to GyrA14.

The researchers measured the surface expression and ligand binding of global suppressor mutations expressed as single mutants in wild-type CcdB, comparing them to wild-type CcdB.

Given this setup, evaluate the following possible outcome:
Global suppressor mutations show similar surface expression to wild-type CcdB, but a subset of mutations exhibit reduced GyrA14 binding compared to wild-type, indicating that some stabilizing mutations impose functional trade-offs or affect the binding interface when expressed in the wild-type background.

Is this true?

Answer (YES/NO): NO